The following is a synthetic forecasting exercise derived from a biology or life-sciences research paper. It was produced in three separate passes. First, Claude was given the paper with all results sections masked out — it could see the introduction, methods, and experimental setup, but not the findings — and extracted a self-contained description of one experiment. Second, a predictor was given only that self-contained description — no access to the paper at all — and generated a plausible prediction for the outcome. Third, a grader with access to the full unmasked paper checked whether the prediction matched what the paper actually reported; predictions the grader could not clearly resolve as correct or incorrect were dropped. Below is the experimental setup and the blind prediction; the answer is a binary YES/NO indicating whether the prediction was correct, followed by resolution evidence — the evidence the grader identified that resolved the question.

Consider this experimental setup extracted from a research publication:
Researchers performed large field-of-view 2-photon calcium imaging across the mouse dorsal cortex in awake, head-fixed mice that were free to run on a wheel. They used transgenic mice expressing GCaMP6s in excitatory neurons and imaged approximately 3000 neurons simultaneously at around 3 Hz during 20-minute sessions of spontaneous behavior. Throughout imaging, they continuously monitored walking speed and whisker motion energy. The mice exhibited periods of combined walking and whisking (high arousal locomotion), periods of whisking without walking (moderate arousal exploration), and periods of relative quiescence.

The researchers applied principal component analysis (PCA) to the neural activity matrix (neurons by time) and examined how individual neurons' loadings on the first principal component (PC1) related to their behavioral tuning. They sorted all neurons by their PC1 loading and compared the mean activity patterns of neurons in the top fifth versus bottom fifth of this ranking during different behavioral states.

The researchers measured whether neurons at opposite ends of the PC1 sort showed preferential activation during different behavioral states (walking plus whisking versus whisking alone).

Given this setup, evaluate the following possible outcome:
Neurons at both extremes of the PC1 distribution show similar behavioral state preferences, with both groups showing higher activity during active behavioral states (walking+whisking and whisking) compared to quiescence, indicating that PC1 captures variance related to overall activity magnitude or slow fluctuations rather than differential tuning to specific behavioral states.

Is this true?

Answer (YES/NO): NO